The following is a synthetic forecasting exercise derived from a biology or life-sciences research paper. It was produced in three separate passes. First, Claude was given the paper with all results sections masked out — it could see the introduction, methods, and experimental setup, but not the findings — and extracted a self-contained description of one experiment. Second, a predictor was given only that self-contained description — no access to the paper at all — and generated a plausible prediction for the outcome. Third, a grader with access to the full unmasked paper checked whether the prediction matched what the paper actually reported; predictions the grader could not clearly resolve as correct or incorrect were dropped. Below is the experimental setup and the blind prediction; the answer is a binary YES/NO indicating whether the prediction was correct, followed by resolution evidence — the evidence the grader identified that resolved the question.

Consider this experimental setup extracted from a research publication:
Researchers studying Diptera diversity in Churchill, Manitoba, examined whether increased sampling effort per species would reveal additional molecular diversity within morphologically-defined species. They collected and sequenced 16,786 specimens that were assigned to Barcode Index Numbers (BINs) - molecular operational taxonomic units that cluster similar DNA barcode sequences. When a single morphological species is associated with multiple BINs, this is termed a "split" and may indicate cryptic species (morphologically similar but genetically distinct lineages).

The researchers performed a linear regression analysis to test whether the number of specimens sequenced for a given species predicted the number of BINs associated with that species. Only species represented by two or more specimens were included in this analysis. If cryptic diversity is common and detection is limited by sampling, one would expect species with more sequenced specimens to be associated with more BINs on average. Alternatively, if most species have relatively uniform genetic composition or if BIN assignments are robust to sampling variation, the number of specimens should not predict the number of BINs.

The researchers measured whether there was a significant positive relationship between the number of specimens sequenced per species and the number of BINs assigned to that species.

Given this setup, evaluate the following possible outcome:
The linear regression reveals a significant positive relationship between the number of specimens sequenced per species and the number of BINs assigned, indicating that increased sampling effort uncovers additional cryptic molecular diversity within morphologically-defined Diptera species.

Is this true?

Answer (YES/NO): YES